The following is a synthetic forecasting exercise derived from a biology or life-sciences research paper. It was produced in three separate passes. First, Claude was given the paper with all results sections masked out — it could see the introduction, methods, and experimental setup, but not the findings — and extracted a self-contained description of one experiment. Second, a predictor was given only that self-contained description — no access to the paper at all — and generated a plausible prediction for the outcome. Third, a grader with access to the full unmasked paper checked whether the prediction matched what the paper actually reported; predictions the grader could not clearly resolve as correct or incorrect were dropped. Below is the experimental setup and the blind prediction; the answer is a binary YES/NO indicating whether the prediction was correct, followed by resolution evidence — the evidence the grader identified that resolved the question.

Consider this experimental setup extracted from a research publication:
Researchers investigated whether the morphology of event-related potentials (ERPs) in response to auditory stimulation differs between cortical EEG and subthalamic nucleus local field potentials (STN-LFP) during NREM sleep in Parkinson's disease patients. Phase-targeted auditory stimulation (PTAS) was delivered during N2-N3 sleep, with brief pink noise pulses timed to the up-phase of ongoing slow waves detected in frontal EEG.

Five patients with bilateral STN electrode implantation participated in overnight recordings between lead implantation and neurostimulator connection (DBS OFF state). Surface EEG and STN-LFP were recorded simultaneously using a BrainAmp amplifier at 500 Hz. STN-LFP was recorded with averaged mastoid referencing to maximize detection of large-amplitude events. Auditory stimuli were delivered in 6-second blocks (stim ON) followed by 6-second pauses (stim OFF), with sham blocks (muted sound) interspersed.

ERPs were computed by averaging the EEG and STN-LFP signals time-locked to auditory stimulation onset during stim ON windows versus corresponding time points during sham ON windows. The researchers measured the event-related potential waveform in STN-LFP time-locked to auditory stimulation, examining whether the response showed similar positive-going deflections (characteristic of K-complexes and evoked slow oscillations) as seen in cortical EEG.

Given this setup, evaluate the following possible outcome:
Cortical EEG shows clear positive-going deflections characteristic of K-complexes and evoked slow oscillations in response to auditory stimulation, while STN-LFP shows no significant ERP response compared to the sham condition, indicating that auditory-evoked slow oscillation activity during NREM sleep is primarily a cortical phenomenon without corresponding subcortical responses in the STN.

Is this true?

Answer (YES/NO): NO